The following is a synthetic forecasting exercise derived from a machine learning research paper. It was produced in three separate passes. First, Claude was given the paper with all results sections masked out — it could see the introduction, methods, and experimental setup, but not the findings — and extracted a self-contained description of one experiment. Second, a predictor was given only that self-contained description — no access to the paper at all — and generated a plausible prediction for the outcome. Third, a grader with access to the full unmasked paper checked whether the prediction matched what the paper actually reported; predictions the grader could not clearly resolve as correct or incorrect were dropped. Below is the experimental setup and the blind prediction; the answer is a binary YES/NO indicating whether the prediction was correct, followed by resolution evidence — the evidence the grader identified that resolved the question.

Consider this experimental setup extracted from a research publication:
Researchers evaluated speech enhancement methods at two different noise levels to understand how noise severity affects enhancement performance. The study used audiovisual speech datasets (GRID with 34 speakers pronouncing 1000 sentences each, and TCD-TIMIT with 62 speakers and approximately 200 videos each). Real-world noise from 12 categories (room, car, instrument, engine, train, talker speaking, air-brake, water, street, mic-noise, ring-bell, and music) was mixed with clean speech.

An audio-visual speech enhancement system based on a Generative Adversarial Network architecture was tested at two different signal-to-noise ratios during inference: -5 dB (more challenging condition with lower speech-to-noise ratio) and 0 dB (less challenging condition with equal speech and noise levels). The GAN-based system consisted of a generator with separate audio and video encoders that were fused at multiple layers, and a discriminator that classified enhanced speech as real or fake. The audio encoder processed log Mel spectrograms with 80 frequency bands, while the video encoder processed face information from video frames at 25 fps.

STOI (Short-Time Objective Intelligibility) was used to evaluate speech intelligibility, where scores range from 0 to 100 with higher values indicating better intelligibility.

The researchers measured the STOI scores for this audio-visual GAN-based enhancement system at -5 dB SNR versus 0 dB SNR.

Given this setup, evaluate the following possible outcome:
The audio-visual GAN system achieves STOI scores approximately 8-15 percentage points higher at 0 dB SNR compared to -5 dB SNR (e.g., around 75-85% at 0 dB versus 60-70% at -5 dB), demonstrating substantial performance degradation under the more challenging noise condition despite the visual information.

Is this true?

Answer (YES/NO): NO